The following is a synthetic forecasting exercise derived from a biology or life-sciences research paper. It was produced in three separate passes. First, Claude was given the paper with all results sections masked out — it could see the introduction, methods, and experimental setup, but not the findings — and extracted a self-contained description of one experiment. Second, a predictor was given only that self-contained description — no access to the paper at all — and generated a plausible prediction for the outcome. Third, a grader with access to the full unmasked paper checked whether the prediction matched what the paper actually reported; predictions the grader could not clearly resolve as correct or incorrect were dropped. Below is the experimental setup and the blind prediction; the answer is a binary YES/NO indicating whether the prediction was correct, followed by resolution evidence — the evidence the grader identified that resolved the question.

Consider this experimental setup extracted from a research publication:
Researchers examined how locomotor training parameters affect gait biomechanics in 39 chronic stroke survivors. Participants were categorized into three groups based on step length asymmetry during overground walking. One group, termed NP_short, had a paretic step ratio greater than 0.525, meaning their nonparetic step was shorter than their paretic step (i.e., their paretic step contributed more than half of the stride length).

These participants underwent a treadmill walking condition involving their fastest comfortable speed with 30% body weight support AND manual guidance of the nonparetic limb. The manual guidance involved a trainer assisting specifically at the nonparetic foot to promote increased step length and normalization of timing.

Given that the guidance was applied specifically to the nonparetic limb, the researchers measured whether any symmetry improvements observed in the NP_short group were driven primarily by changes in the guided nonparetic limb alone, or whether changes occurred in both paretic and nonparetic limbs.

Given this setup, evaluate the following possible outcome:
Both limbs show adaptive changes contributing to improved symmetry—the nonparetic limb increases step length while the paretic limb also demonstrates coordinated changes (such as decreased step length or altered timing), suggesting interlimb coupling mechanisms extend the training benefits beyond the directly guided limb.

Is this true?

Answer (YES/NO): YES